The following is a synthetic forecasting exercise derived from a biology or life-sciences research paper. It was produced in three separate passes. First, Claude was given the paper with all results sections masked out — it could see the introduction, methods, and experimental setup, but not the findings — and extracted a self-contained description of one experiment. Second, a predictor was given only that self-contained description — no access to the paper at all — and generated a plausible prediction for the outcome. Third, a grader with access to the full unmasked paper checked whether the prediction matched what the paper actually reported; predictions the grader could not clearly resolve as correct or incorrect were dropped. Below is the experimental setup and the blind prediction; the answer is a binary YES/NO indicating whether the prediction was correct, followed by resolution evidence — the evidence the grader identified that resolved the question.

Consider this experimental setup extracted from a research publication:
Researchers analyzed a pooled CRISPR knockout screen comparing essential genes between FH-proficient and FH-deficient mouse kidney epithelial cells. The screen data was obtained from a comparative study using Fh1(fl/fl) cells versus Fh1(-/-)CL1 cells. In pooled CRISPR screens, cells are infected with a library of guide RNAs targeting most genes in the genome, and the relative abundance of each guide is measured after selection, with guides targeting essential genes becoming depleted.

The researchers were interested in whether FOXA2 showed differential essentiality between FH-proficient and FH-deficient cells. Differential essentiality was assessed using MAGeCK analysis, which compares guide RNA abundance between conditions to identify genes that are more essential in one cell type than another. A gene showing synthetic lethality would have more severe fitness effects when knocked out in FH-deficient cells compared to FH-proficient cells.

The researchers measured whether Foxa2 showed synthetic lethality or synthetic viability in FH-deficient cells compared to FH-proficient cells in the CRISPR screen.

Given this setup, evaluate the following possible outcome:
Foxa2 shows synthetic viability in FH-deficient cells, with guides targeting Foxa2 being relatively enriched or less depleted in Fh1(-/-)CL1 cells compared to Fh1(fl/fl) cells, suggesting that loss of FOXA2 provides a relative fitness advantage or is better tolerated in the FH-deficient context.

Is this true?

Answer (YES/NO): NO